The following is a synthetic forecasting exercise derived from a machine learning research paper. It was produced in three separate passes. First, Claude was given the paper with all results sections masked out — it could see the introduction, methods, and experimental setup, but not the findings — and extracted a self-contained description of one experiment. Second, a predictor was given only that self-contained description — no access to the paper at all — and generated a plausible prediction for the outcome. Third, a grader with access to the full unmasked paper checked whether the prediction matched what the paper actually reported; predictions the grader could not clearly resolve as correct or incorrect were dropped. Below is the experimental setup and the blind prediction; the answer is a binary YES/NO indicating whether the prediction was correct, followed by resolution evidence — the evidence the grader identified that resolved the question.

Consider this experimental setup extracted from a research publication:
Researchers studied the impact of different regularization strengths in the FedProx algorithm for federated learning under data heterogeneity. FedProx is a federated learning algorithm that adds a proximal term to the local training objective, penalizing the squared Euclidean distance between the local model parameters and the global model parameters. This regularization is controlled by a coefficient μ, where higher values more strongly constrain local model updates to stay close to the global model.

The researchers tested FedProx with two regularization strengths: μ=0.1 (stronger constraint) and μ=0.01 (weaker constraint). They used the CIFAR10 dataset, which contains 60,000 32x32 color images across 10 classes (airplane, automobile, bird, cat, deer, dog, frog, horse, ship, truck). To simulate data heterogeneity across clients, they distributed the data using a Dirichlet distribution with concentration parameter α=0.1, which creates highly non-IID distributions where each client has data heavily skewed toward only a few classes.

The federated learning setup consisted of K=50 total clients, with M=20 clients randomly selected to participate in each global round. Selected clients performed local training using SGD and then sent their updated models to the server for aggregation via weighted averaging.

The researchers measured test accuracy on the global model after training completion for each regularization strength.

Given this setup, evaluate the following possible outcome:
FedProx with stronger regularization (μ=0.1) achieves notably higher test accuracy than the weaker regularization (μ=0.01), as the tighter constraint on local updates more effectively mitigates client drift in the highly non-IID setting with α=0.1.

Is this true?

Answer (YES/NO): NO